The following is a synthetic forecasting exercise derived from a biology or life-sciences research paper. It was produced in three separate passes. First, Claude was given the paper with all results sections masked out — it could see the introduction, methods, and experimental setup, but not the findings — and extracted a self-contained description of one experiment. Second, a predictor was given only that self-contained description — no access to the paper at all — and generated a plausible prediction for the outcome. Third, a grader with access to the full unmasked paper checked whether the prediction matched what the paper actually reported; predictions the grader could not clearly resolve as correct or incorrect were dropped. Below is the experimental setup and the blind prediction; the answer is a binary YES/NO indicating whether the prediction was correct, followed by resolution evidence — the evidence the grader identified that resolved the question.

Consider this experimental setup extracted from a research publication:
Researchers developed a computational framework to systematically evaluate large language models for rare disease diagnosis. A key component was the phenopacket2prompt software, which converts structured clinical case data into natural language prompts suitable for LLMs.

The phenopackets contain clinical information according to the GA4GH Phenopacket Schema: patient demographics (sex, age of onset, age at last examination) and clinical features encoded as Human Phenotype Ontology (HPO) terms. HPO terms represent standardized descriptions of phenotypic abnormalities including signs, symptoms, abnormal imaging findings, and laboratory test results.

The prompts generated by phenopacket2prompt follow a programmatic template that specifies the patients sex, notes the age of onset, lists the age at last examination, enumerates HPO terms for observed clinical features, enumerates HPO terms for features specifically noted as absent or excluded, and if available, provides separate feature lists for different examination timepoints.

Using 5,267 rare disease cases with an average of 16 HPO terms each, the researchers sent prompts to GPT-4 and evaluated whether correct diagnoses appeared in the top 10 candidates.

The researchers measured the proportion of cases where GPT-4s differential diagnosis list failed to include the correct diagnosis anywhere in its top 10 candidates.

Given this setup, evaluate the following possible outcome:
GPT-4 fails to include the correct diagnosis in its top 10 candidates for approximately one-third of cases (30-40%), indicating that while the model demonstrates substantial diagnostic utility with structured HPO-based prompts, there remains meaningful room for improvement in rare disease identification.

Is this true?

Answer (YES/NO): NO